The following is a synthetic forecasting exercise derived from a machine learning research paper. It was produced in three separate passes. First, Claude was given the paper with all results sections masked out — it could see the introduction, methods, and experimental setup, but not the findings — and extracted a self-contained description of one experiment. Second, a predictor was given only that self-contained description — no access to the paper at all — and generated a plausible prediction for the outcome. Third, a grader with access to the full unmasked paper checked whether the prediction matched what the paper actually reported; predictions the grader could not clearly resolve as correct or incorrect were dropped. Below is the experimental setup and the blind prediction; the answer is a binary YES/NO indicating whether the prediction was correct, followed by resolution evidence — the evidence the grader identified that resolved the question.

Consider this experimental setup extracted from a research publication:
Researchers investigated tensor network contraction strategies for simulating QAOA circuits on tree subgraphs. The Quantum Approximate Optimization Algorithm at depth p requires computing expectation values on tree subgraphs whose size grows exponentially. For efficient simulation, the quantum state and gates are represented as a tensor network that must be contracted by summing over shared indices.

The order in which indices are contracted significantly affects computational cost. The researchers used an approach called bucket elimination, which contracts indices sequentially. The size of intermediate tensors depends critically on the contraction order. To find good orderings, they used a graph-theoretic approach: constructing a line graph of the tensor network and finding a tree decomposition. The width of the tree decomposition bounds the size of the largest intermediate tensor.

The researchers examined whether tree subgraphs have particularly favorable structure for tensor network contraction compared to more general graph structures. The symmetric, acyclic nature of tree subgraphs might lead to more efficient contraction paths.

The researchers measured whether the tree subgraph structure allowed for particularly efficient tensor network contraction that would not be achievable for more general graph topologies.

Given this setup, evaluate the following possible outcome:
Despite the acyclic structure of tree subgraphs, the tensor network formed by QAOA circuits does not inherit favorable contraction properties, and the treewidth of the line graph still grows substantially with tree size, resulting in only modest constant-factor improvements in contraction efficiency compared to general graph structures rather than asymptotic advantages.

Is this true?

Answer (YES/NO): NO